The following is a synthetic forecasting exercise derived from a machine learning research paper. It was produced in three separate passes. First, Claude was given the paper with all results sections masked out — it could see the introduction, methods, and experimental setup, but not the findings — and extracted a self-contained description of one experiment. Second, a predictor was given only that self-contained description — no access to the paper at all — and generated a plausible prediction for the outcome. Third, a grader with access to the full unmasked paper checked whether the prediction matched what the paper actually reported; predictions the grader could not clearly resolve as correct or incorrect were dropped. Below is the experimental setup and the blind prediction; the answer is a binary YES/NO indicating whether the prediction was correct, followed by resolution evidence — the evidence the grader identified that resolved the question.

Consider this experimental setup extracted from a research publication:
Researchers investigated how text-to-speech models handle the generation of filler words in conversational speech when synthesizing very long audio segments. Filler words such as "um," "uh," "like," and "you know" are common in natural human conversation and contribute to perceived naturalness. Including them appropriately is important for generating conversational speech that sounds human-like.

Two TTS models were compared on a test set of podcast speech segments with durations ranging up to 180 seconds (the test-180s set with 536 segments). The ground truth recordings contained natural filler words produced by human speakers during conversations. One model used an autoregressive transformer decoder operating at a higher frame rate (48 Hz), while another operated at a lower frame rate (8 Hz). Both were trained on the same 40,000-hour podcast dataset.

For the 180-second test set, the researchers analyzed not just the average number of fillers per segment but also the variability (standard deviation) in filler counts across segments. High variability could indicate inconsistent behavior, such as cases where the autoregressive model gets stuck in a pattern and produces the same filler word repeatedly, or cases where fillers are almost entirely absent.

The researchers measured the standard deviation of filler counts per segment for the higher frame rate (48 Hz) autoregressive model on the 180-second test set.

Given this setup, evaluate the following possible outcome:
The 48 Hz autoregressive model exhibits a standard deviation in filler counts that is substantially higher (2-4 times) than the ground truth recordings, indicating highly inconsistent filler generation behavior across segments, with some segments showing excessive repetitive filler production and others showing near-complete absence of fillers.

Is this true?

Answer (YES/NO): NO